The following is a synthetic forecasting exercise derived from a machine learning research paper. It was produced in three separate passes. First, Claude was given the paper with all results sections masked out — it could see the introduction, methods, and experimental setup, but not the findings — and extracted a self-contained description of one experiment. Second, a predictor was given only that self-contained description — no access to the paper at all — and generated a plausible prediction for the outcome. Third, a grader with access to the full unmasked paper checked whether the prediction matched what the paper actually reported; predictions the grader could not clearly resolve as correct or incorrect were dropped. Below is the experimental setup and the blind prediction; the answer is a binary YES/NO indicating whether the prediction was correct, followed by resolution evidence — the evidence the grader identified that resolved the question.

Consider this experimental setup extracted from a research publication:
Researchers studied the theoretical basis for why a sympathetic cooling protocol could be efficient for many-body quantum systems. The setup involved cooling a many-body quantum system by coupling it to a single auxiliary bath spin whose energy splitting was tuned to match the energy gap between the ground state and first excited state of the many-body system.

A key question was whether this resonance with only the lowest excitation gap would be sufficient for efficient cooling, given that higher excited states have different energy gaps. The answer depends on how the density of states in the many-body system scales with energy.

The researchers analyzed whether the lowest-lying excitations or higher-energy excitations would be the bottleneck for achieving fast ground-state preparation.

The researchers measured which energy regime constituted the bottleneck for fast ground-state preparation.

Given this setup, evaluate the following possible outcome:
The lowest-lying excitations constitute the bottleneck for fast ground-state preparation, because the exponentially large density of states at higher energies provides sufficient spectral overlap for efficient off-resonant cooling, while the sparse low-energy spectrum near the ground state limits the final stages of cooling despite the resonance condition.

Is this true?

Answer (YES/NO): YES